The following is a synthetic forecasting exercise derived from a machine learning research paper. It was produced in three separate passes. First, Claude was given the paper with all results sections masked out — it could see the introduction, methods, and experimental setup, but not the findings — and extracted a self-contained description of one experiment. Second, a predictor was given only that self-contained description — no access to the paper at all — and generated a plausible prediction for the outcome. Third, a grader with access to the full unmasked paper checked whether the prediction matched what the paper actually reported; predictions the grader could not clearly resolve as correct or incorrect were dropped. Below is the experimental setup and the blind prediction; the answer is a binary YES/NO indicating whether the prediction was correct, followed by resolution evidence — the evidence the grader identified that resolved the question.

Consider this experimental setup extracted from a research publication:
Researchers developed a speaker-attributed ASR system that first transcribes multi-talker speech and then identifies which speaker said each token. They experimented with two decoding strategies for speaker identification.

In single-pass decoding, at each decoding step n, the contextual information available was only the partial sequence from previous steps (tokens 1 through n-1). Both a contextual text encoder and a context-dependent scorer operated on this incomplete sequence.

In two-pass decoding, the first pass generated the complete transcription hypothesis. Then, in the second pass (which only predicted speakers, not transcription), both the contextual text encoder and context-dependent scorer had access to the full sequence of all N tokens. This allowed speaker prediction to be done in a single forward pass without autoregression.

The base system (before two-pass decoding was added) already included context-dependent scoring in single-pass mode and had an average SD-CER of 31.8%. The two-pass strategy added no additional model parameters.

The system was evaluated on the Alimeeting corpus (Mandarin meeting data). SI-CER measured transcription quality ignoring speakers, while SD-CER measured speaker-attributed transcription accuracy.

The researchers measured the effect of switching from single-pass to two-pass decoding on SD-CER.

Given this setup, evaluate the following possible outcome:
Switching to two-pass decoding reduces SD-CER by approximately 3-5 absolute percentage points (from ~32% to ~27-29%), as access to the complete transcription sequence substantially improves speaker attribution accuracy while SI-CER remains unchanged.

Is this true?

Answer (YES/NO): NO